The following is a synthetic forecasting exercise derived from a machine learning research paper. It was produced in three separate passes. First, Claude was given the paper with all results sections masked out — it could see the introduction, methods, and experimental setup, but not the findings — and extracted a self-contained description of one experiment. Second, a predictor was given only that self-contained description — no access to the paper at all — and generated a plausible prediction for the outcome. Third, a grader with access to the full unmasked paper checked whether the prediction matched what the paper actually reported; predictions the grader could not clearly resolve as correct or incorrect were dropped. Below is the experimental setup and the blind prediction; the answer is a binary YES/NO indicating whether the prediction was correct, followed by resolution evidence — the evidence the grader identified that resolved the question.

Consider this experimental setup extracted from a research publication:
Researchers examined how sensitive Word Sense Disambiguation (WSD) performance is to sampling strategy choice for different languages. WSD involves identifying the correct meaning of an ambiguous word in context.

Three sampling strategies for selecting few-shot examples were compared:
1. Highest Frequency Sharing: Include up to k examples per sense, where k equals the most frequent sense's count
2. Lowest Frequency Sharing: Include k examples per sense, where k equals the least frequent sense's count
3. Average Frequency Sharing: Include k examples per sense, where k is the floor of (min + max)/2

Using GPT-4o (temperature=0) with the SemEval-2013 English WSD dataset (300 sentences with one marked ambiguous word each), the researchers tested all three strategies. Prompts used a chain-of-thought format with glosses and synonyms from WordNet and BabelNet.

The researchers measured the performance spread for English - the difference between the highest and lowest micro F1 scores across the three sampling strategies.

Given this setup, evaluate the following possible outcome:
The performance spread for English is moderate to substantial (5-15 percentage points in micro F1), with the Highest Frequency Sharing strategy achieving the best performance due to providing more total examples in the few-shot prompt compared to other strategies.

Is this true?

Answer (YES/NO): NO